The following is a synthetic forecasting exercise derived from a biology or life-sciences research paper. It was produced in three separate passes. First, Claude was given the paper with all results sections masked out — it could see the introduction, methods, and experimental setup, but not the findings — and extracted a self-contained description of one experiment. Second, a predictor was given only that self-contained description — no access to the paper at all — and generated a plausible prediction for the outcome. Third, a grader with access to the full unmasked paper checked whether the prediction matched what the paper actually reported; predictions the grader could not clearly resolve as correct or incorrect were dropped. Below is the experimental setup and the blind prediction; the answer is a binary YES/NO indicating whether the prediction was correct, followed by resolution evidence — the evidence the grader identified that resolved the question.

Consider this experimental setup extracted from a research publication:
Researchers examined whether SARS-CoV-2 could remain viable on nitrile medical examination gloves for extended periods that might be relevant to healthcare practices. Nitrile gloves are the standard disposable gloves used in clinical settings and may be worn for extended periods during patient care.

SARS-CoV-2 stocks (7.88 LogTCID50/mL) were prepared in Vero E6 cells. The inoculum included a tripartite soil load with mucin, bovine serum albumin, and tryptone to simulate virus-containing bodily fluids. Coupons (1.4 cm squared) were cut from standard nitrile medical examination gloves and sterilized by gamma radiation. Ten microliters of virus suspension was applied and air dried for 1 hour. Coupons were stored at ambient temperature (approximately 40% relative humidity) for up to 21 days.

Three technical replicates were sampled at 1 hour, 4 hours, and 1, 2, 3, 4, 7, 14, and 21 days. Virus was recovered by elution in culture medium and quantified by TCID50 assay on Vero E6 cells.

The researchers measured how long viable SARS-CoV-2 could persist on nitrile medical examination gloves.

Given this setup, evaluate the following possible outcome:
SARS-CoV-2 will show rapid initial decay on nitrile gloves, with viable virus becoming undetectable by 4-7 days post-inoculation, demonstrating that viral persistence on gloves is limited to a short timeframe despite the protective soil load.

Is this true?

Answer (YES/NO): NO